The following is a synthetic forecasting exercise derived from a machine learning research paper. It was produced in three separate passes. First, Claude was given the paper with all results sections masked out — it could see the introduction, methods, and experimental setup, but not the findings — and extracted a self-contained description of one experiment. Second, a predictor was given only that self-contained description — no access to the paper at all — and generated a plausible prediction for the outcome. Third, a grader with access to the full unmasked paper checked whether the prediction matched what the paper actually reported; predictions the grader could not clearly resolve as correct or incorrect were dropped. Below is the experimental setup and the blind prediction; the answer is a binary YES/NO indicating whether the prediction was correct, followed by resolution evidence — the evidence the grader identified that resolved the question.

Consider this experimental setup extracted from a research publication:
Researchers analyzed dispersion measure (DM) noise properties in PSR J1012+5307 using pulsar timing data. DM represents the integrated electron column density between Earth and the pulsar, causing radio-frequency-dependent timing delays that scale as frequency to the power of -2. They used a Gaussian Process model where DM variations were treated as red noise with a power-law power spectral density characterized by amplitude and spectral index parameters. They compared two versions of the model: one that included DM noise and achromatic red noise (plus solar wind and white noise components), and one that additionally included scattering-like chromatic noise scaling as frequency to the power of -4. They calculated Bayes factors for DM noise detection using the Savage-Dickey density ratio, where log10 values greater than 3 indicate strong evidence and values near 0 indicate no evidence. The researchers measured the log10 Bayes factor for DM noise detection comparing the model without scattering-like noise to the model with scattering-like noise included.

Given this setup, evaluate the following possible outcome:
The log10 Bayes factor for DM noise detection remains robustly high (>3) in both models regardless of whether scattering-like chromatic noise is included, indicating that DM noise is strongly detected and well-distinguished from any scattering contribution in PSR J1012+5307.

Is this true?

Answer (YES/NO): NO